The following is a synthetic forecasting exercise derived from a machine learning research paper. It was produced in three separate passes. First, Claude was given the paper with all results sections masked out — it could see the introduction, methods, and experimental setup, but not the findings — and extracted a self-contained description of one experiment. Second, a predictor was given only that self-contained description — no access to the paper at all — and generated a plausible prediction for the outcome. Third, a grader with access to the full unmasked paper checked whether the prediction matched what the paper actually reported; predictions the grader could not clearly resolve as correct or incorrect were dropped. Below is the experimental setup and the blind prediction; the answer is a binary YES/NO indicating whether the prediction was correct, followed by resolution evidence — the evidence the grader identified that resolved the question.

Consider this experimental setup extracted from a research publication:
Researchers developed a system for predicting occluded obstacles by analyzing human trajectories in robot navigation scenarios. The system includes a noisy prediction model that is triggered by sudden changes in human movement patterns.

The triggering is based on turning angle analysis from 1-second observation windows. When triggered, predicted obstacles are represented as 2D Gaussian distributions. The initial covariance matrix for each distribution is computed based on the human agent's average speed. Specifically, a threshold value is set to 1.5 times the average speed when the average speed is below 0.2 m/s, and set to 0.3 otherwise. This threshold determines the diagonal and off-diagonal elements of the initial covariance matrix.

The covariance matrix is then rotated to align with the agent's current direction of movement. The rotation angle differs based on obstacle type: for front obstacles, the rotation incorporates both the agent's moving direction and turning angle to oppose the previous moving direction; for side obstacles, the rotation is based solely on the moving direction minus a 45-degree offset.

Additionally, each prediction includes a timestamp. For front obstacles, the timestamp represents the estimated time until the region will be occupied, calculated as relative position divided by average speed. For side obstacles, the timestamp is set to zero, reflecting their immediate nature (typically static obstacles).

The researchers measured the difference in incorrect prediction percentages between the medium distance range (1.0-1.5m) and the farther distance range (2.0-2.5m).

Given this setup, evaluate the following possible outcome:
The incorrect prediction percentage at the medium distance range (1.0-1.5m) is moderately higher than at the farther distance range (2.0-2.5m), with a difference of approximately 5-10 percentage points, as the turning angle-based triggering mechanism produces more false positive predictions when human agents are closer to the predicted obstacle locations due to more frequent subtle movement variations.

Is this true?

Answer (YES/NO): NO